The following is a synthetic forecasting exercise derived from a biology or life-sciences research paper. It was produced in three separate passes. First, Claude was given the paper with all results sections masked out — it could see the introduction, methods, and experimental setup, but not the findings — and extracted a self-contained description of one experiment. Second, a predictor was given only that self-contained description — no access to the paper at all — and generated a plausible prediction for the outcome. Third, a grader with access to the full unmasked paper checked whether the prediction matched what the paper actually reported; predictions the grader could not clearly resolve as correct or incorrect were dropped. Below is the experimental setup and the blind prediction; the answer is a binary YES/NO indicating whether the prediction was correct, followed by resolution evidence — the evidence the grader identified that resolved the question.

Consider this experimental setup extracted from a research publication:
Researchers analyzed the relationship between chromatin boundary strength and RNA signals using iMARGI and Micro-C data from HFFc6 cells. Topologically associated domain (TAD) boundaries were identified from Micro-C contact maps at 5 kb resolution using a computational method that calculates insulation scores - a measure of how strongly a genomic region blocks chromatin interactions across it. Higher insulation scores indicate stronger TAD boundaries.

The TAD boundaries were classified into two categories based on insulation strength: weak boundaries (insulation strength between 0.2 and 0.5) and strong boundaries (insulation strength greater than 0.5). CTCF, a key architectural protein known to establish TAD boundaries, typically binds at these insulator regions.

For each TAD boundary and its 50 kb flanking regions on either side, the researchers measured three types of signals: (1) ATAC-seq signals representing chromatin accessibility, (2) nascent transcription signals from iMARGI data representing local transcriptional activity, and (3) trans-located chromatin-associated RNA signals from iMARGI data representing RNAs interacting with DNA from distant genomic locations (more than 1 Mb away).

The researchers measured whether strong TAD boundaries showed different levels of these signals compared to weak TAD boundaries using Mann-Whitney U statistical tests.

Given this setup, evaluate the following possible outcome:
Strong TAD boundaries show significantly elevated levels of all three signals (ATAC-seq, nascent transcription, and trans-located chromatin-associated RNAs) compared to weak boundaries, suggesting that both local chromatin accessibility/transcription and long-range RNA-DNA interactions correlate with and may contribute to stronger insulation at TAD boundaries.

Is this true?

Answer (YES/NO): YES